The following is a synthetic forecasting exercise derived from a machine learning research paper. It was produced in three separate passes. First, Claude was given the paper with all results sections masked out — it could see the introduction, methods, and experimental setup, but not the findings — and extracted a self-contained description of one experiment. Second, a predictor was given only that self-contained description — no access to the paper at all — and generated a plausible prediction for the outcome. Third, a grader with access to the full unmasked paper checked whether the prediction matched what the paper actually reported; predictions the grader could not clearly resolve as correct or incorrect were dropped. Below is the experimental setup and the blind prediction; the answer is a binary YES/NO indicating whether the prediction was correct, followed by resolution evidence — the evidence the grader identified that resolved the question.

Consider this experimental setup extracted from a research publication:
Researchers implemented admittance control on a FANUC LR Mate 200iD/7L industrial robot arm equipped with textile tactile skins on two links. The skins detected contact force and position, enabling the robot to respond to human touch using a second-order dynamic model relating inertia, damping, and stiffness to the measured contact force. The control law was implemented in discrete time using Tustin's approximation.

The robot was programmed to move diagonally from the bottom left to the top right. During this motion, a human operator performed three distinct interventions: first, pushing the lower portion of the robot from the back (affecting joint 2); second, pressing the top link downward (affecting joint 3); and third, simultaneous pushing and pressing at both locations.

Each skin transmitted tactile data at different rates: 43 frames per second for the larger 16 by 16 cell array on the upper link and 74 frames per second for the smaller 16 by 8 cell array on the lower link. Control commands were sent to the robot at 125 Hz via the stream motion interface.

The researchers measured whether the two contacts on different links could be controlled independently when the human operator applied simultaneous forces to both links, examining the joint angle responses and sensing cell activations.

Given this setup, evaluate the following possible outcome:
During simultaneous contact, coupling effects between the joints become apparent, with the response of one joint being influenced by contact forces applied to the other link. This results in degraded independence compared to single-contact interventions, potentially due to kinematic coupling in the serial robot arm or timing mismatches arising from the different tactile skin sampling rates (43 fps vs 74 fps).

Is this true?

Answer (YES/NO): NO